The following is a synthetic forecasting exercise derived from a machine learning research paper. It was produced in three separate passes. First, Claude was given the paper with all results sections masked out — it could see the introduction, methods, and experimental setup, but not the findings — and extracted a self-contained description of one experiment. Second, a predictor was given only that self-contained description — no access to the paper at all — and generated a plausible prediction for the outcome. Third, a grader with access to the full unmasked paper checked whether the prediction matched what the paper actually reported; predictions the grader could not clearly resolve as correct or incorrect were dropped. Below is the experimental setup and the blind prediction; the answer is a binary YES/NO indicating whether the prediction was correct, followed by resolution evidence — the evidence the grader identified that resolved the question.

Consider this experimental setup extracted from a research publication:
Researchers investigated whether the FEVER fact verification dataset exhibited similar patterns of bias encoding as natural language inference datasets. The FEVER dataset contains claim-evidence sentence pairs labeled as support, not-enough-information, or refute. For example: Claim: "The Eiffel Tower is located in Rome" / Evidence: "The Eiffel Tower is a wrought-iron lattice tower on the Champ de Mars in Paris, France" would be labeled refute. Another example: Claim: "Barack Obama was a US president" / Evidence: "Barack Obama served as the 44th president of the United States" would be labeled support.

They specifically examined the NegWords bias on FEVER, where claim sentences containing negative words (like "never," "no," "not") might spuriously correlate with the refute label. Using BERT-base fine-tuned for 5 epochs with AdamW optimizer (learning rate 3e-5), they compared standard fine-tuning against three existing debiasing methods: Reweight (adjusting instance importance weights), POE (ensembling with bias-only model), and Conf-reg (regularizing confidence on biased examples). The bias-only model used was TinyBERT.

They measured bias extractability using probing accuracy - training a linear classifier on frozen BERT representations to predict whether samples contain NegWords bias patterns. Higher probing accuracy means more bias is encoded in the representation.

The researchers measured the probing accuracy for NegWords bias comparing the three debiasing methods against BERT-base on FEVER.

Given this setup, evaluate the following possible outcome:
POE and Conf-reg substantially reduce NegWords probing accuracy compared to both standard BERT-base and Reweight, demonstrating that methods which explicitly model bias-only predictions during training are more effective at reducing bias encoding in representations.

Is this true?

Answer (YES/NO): NO